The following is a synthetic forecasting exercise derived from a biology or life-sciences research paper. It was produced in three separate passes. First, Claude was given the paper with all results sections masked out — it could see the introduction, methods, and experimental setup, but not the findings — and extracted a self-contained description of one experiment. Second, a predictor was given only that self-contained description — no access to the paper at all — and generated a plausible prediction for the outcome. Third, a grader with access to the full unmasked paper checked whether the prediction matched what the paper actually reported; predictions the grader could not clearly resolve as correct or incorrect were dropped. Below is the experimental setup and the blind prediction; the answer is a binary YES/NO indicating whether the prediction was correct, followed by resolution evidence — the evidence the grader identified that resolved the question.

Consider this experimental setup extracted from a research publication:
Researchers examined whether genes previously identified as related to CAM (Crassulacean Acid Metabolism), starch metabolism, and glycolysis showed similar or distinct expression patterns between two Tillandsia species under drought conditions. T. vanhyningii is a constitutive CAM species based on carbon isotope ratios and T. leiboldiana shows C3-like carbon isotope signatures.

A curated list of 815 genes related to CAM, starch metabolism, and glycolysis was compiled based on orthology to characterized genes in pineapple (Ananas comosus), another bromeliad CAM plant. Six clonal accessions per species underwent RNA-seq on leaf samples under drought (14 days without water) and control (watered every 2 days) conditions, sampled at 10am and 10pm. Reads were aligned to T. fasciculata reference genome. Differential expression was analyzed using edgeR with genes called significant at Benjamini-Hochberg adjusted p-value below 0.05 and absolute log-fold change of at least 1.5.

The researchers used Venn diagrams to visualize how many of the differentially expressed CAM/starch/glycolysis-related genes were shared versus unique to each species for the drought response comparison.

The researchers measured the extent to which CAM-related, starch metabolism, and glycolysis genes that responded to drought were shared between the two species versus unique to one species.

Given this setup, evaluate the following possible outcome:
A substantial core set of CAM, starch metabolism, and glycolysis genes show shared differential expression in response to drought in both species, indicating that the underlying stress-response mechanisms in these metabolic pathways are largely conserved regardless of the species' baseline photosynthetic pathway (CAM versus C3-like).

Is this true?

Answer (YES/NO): NO